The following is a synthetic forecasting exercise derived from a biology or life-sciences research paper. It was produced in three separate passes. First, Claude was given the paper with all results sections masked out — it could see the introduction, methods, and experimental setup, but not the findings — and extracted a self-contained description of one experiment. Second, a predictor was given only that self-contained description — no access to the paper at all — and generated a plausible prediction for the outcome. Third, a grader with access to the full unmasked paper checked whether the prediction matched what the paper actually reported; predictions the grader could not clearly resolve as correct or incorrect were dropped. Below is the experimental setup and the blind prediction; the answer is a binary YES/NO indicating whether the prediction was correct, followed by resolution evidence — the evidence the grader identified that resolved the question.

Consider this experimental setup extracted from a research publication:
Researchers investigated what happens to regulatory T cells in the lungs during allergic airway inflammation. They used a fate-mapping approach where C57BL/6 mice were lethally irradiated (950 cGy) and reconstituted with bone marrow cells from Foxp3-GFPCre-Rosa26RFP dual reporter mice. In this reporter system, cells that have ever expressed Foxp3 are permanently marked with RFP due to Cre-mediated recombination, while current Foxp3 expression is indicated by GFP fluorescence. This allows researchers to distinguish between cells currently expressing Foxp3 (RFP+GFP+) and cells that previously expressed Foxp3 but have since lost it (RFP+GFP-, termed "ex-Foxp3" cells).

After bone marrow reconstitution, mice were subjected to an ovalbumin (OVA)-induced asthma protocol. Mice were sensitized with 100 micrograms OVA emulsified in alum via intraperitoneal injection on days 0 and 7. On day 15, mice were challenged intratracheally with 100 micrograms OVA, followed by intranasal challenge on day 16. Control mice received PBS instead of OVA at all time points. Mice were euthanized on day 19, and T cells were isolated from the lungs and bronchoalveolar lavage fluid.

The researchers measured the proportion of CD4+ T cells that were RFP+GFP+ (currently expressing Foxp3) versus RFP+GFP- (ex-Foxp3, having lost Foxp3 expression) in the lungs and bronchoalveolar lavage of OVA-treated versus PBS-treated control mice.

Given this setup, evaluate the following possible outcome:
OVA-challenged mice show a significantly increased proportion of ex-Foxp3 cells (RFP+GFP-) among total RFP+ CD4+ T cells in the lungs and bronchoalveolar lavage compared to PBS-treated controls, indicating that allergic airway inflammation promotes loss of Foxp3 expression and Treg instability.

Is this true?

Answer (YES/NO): YES